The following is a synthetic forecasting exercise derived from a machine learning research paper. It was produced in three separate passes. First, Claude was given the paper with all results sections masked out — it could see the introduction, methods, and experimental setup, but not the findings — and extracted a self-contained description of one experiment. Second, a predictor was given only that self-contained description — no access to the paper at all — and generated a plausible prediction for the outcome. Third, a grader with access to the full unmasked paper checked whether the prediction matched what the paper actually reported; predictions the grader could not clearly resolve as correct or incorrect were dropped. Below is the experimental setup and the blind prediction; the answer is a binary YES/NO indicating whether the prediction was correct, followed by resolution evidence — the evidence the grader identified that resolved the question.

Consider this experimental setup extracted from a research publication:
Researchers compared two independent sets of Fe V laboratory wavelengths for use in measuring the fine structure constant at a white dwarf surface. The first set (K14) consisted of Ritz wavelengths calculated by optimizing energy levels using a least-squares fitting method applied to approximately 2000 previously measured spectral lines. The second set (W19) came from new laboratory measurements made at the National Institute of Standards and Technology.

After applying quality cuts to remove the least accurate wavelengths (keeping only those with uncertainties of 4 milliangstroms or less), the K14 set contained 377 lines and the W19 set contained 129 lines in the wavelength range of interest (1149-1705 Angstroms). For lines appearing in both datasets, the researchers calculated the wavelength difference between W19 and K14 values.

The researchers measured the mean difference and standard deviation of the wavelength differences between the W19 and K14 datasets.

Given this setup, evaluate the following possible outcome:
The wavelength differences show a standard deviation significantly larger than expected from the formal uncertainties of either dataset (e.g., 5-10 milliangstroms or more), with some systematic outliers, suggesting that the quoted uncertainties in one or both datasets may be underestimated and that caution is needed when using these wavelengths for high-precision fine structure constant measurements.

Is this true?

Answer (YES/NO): NO